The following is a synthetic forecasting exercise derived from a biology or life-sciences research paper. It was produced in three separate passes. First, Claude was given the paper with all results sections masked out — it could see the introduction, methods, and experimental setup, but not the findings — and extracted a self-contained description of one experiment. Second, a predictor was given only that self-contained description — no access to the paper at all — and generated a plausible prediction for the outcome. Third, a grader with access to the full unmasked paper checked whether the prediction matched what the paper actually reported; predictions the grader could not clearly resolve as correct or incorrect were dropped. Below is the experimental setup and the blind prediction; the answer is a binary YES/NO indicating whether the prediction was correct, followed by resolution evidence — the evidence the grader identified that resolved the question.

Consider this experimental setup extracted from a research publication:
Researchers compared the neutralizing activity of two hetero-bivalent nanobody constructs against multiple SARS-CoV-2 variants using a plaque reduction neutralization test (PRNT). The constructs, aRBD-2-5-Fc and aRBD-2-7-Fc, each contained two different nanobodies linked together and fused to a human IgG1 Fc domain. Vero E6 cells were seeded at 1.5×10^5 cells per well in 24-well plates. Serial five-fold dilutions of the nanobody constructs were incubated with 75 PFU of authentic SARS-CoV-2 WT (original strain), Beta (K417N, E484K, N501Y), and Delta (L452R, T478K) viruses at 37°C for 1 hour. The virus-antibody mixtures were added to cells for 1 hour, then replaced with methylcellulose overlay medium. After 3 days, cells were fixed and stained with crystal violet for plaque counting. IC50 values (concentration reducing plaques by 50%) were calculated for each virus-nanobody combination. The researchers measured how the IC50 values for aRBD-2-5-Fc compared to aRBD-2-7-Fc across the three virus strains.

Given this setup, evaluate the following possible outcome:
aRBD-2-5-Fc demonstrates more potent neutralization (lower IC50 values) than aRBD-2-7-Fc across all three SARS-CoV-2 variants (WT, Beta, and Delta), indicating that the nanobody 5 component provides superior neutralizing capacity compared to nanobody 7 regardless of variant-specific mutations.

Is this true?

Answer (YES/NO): NO